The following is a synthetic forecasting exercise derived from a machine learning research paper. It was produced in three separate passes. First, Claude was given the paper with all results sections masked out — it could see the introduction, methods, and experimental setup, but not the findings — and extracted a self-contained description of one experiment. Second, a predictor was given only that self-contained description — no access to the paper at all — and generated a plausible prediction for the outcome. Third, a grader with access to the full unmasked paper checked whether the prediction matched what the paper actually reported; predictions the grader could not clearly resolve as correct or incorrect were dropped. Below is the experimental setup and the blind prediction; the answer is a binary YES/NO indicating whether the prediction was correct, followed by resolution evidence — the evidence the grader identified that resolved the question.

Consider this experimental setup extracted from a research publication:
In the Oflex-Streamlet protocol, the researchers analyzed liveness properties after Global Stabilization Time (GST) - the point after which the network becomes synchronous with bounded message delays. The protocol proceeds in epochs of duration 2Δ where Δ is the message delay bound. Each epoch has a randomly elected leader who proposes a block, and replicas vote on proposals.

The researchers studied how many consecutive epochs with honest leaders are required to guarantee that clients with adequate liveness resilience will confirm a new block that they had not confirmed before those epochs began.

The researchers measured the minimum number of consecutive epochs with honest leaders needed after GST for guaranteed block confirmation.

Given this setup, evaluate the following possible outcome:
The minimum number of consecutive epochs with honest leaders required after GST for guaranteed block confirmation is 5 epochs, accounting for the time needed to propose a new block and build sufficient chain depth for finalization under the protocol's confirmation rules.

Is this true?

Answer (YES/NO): NO